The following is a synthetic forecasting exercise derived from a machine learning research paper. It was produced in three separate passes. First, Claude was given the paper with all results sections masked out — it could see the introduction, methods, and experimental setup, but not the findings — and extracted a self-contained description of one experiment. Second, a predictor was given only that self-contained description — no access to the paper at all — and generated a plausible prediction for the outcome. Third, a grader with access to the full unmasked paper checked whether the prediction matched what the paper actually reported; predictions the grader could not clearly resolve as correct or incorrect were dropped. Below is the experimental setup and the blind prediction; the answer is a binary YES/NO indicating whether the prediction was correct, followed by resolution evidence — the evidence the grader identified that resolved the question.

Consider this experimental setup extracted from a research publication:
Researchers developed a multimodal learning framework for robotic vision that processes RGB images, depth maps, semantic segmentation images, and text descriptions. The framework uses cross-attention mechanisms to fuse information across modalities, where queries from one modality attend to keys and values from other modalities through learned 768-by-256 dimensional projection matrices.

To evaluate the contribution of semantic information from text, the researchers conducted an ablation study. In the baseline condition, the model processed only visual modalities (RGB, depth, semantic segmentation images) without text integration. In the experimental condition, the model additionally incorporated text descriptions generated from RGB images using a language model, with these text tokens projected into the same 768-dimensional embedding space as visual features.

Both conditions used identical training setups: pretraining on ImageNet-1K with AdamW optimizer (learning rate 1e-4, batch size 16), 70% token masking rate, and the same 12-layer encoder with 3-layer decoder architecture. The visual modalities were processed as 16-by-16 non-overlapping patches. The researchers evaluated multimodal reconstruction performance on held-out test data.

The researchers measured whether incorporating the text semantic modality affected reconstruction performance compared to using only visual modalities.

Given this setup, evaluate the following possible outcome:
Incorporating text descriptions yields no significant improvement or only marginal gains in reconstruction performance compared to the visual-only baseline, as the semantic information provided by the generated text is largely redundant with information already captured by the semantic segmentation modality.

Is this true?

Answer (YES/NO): NO